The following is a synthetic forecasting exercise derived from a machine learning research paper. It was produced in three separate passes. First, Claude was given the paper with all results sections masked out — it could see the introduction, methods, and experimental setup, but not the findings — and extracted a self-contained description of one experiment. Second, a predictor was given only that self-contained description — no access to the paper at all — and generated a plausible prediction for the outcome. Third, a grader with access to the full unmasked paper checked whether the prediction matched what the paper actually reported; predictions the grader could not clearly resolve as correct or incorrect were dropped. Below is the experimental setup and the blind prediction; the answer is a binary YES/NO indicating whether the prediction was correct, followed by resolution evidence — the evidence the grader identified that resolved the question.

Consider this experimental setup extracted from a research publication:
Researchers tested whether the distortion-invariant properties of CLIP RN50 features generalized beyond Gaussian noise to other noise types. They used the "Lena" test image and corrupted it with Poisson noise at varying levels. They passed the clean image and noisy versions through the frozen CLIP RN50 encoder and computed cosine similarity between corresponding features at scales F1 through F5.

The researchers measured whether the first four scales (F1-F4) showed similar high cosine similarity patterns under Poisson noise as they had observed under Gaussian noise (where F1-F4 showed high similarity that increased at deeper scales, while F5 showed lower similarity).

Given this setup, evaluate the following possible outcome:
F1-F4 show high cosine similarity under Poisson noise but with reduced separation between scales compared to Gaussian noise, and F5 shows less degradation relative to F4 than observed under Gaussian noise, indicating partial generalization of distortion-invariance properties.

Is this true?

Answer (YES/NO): NO